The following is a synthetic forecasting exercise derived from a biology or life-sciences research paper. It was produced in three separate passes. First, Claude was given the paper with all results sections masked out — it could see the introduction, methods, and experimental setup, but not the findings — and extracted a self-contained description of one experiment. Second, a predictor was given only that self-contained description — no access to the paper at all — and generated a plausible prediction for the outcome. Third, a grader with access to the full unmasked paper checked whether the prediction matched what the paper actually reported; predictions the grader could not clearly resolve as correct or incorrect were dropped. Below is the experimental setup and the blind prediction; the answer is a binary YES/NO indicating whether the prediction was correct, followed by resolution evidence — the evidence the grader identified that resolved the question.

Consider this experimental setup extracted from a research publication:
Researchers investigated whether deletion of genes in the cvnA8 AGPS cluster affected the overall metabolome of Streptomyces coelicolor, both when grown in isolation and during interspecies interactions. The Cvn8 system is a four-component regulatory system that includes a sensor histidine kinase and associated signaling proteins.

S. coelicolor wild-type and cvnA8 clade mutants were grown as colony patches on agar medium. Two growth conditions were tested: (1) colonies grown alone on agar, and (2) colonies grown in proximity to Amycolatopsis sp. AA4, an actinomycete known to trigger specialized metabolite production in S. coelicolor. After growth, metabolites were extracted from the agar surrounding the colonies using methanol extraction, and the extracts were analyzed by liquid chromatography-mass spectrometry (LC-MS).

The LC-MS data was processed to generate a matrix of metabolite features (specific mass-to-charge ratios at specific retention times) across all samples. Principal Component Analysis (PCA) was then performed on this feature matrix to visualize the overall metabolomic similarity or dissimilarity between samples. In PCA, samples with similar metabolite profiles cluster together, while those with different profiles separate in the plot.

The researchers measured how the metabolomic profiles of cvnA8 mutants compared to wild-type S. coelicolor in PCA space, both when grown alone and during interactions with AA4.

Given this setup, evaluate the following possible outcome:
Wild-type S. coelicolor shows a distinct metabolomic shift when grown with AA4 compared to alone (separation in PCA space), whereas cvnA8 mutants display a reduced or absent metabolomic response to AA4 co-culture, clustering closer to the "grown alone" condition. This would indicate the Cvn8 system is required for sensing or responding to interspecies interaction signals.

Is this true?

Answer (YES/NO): NO